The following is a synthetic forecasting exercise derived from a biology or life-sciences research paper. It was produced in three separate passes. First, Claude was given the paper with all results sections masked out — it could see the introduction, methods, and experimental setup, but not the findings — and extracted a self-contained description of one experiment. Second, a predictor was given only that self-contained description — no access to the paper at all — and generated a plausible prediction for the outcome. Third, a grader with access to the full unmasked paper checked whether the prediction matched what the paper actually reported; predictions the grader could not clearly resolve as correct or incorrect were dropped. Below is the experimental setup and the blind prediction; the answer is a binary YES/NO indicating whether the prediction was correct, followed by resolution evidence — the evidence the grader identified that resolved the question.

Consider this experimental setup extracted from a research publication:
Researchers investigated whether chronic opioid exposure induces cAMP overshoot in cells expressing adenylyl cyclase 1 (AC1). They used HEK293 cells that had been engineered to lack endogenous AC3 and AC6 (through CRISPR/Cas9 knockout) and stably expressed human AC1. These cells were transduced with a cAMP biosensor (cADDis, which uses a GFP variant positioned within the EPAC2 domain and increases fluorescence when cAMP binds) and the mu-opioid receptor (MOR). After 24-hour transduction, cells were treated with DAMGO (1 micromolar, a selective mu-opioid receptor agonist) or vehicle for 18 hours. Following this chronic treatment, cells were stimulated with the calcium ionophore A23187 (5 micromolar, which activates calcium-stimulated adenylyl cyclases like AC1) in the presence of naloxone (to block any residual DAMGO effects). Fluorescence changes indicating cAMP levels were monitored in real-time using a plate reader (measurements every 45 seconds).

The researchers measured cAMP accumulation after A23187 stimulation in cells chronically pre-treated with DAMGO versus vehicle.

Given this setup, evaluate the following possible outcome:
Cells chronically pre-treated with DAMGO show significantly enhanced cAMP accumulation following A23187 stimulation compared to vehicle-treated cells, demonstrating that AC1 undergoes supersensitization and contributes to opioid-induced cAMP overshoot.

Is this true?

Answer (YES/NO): YES